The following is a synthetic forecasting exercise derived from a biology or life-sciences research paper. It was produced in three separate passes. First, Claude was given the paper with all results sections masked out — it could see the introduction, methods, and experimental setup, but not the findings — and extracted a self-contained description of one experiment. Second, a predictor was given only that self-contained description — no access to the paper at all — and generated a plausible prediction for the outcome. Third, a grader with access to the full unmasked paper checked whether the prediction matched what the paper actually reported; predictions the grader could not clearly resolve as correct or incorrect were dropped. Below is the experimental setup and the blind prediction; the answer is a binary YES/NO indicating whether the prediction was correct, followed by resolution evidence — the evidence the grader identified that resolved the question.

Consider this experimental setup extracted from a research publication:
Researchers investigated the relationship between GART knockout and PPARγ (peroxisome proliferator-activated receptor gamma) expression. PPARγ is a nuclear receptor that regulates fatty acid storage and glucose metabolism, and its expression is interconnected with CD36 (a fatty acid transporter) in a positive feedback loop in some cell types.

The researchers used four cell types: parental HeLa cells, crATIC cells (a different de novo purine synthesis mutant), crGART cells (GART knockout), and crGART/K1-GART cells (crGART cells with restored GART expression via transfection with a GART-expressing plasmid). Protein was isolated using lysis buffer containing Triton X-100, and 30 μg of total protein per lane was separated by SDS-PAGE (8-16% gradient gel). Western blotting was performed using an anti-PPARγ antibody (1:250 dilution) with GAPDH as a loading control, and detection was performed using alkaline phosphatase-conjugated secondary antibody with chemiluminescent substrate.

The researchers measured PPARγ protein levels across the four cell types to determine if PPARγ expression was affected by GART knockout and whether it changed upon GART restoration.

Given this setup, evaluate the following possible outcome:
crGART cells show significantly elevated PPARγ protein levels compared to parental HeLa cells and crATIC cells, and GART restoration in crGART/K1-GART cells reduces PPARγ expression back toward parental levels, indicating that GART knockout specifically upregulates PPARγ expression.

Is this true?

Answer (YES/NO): NO